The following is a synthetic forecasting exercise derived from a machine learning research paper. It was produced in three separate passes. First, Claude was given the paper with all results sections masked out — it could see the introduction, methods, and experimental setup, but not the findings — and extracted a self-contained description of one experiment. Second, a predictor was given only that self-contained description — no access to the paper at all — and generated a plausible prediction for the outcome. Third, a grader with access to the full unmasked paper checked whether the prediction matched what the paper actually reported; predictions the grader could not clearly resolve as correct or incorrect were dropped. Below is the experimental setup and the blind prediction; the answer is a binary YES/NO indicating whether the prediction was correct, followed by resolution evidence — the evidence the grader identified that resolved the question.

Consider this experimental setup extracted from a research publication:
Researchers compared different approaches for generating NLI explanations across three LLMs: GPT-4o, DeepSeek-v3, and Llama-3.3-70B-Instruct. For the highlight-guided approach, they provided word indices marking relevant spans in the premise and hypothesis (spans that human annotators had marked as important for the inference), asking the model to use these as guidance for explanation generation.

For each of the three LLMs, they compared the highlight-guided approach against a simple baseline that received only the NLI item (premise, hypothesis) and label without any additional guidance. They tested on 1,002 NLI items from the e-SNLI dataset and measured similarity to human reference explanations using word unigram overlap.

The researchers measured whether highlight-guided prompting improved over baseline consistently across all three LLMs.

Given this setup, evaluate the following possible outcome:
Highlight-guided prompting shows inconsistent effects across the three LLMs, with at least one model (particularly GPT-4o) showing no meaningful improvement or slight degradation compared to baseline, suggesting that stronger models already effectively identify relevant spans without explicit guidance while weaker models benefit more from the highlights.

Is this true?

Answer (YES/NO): NO